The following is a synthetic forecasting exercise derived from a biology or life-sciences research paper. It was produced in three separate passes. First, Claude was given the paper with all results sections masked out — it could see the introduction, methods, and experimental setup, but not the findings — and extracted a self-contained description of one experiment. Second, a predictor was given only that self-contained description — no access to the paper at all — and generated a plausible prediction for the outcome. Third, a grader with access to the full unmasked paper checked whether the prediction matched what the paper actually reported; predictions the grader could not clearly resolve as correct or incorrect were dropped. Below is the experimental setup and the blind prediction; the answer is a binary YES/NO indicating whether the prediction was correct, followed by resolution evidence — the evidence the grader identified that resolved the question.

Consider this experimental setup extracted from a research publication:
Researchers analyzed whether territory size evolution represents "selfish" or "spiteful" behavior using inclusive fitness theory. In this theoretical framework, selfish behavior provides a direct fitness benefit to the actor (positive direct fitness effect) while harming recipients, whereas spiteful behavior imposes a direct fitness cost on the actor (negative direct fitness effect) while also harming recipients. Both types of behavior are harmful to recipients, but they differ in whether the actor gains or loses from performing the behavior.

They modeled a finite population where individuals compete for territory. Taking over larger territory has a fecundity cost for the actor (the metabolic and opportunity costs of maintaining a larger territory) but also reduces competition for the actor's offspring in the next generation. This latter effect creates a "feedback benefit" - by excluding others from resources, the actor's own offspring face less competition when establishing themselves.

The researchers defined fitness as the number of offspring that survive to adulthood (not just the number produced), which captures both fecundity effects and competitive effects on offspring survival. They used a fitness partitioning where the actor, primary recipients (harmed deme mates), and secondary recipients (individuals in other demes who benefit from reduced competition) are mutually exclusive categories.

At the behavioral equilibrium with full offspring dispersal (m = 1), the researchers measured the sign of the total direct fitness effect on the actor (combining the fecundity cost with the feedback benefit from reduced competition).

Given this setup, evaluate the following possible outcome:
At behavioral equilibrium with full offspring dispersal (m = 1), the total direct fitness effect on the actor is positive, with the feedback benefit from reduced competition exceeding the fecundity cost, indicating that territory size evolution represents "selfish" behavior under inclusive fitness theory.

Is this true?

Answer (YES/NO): NO